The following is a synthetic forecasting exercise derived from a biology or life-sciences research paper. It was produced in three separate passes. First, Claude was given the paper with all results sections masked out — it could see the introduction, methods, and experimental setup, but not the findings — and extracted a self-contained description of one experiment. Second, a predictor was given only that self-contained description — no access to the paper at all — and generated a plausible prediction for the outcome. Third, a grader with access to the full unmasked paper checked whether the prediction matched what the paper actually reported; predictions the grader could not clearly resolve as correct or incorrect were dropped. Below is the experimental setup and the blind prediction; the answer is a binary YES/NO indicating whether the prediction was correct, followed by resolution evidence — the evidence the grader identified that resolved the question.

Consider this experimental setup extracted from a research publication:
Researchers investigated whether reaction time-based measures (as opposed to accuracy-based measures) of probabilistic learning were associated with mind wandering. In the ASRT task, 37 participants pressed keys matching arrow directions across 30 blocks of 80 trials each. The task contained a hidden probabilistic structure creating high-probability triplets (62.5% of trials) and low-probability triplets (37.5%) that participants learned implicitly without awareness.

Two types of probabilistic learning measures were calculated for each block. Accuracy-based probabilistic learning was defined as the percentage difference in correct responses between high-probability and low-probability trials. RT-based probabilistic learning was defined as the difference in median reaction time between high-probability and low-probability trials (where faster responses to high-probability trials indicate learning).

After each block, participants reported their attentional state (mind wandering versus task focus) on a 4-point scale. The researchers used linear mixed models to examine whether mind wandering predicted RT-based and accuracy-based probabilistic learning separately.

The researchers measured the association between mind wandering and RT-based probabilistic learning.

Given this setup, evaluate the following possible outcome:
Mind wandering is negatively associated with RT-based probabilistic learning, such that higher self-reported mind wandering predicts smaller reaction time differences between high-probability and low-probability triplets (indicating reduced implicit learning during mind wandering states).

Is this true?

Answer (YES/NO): NO